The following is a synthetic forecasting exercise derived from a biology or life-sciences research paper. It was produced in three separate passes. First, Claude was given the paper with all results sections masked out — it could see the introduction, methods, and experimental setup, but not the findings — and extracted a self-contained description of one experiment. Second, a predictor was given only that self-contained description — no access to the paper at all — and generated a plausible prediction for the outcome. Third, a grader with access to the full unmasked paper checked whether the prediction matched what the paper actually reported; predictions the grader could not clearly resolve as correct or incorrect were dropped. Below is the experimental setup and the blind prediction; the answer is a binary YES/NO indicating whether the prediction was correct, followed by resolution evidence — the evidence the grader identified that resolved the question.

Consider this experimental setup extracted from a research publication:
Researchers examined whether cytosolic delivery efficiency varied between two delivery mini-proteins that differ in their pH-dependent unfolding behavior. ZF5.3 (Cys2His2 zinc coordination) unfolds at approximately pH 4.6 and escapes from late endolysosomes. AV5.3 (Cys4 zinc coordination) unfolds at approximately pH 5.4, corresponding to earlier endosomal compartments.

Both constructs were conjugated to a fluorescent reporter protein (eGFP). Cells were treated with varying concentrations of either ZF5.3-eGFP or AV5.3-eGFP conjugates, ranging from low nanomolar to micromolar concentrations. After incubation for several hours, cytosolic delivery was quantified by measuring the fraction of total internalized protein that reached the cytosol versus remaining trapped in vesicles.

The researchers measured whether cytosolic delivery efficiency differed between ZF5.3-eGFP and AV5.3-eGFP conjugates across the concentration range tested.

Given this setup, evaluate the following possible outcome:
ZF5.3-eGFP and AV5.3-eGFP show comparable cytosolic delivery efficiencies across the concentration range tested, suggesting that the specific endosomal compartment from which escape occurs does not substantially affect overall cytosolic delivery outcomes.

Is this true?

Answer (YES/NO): YES